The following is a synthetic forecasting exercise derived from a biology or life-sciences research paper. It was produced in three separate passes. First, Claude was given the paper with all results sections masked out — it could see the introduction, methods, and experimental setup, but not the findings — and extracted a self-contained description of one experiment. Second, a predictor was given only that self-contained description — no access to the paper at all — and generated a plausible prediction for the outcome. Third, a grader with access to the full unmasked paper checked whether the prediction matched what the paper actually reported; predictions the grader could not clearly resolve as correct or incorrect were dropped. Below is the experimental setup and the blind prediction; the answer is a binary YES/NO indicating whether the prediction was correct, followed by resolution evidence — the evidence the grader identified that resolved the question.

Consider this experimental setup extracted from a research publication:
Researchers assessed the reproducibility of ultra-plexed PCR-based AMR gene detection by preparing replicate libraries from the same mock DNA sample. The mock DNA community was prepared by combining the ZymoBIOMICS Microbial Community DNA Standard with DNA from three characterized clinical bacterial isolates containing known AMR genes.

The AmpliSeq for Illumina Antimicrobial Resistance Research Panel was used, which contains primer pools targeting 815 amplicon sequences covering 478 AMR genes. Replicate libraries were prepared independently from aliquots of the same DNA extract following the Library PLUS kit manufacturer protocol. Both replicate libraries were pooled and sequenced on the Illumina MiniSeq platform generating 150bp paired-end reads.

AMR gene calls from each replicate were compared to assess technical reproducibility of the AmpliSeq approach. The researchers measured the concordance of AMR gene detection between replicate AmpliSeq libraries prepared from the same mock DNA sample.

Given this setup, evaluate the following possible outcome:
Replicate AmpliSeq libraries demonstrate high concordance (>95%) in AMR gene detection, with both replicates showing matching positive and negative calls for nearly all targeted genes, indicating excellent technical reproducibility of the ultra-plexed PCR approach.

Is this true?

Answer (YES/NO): YES